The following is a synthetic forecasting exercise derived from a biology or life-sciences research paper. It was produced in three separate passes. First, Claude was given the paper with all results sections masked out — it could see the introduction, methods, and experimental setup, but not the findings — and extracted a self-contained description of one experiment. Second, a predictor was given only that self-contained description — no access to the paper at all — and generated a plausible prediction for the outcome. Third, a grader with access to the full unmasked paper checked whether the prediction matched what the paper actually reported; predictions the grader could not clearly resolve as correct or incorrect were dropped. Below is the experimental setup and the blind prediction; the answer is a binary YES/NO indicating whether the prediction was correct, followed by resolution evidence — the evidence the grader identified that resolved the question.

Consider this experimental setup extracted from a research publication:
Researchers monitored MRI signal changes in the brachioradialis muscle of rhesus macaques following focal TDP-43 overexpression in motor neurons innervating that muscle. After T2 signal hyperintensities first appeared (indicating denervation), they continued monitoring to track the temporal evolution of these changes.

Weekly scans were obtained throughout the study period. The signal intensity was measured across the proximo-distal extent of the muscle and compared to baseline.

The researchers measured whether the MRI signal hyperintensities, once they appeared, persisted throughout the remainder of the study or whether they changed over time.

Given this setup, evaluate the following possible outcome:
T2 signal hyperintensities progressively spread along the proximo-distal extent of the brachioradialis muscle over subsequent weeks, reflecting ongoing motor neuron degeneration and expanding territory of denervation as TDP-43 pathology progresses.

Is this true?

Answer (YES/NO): NO